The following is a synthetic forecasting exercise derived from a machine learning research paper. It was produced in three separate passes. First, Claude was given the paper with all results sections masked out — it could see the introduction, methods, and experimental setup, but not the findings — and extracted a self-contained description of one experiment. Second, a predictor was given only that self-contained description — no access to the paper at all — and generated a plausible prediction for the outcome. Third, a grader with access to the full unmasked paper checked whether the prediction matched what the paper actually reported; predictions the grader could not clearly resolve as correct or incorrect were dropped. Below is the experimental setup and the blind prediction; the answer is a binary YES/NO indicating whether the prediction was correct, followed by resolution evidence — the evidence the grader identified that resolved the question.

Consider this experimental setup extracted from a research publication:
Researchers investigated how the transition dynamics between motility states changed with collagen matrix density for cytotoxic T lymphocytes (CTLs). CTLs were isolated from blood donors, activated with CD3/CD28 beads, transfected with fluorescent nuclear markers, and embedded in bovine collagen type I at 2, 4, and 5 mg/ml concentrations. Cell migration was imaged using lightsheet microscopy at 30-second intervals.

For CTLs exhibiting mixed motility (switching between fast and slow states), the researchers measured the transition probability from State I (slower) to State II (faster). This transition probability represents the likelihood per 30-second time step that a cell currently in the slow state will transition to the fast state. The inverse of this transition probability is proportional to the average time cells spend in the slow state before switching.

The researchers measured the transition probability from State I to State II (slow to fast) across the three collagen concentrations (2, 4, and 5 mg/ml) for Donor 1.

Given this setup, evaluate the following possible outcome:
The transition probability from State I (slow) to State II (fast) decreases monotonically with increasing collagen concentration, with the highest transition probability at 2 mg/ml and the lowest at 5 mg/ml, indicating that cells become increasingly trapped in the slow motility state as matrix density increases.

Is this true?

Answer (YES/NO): NO